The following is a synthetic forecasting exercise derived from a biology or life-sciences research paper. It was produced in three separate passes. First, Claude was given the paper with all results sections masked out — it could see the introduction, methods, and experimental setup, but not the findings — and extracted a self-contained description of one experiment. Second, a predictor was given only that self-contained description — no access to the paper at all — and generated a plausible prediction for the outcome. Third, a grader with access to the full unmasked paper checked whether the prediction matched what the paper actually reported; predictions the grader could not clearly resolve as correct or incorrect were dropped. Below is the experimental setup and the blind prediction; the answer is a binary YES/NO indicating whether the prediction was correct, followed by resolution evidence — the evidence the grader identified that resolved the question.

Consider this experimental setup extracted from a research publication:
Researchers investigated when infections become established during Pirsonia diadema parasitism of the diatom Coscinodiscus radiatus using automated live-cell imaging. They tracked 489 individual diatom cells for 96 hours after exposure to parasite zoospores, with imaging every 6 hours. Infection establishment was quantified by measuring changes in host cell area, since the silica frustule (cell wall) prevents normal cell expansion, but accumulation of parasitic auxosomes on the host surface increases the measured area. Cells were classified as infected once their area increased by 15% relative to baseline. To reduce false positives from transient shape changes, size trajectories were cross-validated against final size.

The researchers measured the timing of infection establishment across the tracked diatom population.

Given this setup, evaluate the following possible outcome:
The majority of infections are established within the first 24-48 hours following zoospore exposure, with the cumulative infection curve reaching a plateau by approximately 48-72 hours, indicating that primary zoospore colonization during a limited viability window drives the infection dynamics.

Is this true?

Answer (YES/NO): YES